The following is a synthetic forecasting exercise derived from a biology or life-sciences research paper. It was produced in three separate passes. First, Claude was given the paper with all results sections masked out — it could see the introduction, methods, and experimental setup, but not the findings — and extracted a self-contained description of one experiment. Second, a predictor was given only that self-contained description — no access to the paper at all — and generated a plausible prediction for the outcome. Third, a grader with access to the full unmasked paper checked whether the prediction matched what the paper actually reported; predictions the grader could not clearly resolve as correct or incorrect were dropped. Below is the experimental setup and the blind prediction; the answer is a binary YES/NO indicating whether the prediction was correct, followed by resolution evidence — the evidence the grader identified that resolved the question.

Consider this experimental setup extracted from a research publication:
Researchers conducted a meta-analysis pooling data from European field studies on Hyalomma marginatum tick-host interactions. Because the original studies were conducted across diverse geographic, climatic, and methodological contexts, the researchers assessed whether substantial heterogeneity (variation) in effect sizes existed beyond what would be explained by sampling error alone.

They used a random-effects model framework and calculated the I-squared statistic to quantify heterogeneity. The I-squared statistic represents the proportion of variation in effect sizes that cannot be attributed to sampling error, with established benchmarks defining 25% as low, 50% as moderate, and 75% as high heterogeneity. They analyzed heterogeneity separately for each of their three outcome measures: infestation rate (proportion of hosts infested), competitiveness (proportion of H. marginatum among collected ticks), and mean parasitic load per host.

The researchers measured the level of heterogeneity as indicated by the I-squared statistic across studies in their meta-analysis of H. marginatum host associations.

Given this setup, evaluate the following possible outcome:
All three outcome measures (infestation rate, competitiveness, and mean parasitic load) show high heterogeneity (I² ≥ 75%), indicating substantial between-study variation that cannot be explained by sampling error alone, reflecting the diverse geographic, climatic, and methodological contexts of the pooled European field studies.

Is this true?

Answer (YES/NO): YES